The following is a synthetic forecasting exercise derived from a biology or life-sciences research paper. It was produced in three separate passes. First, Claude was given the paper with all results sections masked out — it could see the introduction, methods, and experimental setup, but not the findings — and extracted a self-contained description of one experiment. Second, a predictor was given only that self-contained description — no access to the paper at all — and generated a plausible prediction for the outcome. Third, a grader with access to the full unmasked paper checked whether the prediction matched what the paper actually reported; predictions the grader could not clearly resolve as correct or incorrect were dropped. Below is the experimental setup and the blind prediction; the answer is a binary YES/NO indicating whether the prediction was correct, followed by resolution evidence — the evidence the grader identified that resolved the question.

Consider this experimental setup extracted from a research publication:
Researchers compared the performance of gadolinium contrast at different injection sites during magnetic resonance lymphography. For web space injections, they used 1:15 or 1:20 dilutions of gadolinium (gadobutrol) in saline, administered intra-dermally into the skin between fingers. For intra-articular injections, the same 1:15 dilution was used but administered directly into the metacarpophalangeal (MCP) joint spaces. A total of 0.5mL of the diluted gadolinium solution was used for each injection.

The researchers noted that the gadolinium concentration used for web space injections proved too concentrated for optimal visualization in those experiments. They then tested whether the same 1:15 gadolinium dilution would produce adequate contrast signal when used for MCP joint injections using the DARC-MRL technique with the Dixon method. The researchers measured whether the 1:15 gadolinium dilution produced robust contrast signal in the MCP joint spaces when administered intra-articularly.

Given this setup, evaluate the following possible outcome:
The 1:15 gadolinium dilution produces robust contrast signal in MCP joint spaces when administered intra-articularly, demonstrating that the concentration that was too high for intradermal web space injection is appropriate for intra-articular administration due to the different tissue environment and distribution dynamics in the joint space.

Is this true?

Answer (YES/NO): YES